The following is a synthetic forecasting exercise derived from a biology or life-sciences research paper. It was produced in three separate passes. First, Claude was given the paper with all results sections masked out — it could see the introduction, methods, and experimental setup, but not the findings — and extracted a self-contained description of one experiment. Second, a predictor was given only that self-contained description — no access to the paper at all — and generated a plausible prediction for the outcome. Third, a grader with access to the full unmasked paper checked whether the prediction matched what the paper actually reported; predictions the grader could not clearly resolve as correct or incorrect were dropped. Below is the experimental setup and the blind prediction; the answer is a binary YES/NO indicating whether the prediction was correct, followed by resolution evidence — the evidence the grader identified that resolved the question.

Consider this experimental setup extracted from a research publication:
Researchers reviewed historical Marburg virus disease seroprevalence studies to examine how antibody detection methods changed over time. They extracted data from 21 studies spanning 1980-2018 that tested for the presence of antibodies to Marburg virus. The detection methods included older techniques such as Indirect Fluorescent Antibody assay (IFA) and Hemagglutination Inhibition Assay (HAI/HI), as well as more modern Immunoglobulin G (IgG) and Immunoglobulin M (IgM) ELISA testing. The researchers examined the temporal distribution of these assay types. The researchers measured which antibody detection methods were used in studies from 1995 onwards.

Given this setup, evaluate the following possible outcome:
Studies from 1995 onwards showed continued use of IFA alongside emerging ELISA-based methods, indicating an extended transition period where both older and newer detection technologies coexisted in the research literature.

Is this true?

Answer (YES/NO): NO